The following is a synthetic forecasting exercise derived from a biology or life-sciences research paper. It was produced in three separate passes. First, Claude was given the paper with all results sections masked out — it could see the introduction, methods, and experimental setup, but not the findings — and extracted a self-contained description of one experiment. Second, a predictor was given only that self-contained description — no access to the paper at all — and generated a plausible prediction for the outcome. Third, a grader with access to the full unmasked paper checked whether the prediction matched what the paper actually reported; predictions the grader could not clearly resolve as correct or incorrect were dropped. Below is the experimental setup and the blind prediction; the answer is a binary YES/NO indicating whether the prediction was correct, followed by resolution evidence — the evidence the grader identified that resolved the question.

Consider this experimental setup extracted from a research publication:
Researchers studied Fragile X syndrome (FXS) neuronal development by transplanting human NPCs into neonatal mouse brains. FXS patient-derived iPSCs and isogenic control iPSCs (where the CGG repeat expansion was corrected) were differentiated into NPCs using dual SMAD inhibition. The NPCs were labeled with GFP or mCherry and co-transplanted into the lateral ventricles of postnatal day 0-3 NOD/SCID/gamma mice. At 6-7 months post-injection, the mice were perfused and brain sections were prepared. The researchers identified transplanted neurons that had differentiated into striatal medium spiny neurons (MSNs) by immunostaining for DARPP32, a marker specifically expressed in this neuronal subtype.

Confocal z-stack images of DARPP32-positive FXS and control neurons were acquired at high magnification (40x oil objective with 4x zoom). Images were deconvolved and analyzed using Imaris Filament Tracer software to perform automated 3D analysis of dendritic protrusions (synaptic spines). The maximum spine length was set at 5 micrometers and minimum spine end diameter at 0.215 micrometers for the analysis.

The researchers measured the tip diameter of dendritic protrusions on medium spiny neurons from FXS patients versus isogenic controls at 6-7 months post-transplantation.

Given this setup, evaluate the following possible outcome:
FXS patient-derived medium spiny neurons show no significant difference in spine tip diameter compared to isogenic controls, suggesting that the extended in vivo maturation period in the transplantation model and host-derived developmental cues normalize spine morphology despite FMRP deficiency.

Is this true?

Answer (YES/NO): NO